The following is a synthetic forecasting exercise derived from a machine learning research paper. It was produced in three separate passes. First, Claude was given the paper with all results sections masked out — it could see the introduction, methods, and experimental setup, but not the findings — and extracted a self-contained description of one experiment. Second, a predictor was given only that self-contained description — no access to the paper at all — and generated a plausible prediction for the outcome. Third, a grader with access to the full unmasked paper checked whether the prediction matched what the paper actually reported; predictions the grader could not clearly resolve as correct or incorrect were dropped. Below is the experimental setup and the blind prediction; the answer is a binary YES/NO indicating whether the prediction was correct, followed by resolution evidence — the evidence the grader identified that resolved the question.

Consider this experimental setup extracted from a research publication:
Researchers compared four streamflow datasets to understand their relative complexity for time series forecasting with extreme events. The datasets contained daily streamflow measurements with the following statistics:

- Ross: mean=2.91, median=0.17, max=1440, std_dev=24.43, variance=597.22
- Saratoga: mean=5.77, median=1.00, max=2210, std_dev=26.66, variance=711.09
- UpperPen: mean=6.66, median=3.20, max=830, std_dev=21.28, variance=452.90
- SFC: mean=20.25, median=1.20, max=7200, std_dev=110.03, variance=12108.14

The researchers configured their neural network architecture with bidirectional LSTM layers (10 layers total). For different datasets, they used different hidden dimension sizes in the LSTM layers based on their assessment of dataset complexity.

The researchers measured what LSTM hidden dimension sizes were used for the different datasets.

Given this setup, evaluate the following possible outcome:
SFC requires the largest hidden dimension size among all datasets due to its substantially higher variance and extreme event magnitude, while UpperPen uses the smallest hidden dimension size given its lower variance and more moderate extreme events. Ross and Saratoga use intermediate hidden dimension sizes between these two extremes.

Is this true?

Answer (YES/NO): NO